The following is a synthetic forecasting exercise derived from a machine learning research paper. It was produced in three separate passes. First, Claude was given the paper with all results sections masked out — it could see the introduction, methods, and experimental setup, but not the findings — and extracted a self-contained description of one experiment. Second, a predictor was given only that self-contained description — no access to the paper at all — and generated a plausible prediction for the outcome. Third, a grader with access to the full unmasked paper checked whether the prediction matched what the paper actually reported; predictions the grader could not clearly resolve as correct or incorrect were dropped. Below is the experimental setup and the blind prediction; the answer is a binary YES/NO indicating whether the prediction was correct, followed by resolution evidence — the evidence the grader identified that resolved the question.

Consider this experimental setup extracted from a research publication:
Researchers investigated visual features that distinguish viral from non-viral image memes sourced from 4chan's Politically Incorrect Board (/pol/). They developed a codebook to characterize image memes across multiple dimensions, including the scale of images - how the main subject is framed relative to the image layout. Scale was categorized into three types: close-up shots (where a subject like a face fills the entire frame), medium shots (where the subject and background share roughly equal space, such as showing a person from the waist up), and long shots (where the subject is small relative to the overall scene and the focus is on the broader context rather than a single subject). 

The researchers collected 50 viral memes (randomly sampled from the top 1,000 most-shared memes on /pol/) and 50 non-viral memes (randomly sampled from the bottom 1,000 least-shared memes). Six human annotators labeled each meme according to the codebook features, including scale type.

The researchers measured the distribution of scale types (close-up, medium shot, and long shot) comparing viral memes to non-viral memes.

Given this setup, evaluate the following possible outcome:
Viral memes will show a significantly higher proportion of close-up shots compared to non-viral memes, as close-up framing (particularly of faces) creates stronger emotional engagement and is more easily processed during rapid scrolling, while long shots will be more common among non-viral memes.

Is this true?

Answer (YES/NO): YES